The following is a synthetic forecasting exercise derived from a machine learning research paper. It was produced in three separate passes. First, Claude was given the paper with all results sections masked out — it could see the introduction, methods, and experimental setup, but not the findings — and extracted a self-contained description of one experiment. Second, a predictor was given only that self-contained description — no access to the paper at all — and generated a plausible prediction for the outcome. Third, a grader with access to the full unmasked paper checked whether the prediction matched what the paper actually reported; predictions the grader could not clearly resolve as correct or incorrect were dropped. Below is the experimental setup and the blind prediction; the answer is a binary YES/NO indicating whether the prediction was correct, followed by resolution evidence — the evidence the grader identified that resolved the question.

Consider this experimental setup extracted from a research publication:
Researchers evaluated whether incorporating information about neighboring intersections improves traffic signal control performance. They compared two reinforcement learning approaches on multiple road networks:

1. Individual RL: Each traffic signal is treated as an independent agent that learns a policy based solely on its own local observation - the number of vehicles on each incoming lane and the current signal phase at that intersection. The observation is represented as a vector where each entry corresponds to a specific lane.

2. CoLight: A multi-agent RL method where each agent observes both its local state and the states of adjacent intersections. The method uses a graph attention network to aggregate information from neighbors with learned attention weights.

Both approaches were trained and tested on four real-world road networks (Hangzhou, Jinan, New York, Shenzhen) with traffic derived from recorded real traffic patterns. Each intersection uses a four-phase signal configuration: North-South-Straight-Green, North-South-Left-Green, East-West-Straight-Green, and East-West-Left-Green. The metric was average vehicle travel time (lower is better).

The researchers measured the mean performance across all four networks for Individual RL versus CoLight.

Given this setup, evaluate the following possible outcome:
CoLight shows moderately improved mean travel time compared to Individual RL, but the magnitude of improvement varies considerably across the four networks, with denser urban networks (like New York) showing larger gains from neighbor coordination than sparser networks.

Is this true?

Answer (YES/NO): NO